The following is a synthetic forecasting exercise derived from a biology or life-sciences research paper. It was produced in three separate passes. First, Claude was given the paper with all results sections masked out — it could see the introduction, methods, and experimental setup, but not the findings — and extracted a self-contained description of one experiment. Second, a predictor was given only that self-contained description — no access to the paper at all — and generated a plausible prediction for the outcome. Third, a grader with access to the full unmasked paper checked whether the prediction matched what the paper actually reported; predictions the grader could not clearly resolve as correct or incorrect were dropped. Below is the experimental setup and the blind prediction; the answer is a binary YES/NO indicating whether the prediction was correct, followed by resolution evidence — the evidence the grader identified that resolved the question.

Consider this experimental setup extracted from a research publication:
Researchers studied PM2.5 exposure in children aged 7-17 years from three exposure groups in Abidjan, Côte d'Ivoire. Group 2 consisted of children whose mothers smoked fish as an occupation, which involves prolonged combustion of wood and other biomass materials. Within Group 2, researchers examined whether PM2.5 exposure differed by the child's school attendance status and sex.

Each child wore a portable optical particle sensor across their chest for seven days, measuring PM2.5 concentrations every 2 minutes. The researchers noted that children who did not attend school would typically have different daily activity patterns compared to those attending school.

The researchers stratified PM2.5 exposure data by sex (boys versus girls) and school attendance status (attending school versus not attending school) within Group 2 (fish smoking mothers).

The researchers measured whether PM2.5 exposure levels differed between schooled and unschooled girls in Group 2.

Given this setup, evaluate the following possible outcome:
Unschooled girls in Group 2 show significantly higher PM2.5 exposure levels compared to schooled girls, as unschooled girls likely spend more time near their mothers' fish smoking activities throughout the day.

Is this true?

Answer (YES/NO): YES